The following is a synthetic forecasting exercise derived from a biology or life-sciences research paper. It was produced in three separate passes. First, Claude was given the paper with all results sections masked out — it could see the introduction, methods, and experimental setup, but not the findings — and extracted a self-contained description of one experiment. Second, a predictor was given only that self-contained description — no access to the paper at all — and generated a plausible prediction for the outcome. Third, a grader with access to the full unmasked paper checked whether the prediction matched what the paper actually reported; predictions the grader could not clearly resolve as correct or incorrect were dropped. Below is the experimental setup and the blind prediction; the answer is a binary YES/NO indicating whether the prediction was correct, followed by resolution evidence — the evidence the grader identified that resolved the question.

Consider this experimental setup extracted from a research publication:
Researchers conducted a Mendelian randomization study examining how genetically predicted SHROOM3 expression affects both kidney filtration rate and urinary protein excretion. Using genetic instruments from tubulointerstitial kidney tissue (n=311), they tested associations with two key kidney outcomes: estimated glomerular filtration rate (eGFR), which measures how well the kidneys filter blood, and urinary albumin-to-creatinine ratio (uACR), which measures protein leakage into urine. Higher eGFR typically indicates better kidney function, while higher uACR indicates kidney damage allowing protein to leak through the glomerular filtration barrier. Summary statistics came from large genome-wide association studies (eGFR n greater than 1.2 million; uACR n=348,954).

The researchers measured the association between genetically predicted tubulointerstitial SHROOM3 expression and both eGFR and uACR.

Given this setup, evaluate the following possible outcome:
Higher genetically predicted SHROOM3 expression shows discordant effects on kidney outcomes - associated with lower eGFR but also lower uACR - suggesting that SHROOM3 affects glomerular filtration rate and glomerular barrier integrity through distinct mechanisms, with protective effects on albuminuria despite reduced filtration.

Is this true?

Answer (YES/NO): NO